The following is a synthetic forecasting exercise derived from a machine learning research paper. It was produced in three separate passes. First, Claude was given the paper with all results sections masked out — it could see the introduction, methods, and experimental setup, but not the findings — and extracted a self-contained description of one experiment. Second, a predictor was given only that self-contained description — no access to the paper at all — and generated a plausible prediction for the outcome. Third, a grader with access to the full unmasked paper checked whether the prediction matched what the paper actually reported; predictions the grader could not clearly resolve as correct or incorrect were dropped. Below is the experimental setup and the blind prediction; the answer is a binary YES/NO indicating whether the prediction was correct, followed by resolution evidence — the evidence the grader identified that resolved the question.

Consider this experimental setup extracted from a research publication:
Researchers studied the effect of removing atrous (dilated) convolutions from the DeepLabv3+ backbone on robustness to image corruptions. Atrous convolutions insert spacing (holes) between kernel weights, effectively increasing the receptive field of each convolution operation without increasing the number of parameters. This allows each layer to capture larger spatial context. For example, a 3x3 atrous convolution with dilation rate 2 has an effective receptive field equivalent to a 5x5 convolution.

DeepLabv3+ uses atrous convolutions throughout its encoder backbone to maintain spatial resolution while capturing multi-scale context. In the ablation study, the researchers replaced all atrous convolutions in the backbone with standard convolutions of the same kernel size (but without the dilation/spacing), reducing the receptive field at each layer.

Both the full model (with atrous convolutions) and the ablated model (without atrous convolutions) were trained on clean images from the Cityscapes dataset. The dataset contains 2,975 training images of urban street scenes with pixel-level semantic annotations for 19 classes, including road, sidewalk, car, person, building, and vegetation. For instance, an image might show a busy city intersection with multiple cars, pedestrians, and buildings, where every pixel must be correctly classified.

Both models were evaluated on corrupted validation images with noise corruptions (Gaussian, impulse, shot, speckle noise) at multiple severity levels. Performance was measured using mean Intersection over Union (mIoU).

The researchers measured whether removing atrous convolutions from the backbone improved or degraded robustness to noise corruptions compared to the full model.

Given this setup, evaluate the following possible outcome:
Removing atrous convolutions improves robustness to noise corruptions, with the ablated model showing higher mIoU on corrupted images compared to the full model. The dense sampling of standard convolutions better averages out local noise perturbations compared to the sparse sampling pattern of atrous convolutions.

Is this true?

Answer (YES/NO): NO